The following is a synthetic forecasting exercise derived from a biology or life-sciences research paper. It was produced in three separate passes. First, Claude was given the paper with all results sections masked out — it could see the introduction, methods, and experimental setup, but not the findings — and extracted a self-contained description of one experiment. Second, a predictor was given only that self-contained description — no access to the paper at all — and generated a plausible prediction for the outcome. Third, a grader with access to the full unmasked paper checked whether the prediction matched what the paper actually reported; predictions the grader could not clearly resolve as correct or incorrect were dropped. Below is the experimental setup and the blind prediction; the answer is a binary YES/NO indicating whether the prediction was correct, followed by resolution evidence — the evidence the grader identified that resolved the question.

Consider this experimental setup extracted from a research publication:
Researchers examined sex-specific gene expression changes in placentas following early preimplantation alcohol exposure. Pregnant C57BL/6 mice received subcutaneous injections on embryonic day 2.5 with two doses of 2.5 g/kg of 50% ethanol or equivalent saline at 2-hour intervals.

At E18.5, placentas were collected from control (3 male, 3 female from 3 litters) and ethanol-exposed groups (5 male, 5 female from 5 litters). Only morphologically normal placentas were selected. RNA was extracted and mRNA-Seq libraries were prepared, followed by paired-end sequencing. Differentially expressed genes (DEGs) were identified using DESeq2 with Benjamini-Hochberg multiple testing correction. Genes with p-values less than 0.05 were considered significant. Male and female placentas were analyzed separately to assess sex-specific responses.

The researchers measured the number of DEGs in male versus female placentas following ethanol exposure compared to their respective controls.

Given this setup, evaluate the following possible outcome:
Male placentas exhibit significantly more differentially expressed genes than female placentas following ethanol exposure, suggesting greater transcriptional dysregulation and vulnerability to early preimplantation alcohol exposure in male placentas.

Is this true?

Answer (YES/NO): YES